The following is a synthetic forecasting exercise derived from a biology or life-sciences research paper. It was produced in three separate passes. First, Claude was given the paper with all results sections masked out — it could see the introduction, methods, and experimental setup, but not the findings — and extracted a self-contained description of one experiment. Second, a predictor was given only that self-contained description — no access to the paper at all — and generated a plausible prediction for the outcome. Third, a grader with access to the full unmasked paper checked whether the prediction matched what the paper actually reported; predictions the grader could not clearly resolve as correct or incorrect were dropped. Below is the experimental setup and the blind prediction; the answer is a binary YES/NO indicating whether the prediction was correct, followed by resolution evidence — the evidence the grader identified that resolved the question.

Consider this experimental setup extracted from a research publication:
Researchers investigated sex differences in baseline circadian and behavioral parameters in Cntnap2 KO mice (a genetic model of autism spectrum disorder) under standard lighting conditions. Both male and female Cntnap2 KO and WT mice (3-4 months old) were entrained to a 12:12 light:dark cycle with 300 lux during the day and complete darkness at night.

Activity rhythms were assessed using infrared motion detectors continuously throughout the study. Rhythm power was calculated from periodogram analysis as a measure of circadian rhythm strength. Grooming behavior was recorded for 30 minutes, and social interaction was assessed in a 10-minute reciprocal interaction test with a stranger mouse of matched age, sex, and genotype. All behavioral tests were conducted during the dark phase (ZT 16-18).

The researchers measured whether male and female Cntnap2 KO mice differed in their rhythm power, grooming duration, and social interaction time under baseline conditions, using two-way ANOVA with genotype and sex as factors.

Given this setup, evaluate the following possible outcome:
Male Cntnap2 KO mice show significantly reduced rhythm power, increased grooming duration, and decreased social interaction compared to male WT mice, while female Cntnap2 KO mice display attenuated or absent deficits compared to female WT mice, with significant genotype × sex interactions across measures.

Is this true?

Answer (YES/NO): NO